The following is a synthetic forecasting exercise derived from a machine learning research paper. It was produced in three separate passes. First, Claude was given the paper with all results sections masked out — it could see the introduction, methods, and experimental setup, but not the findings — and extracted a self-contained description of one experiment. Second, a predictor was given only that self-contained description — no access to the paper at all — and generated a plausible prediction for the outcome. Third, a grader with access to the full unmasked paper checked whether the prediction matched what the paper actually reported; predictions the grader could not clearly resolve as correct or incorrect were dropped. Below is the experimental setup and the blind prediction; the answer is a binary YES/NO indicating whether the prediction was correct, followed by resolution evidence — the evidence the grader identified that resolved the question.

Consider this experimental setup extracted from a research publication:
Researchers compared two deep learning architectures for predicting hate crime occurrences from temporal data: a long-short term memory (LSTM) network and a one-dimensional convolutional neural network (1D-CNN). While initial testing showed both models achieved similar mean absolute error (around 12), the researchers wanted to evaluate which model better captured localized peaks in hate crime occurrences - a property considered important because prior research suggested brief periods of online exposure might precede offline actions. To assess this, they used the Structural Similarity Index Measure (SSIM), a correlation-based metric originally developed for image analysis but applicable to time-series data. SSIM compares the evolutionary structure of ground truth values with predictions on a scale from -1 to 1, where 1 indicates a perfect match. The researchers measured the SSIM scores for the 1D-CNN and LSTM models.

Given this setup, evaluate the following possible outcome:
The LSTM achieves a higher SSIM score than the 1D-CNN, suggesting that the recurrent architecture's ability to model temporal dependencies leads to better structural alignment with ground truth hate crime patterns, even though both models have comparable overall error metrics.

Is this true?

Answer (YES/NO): NO